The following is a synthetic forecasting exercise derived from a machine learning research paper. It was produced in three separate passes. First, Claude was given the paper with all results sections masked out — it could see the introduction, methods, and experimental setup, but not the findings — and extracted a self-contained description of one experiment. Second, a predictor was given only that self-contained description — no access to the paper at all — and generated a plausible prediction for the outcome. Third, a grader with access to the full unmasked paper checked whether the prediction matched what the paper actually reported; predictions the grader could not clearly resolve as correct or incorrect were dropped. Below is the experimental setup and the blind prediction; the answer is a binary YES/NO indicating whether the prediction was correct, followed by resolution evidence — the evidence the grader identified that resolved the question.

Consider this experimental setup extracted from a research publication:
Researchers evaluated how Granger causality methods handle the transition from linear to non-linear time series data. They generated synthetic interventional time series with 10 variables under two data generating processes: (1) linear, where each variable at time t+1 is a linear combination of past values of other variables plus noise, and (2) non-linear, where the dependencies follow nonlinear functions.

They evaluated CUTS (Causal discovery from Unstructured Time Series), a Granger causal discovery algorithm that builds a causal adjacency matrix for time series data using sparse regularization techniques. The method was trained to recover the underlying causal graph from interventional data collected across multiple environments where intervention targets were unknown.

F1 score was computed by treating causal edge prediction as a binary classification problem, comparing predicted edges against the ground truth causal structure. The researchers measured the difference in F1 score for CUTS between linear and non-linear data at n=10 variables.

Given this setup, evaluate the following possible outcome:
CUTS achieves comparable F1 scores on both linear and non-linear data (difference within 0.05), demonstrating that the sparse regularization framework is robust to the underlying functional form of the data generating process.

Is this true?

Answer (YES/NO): YES